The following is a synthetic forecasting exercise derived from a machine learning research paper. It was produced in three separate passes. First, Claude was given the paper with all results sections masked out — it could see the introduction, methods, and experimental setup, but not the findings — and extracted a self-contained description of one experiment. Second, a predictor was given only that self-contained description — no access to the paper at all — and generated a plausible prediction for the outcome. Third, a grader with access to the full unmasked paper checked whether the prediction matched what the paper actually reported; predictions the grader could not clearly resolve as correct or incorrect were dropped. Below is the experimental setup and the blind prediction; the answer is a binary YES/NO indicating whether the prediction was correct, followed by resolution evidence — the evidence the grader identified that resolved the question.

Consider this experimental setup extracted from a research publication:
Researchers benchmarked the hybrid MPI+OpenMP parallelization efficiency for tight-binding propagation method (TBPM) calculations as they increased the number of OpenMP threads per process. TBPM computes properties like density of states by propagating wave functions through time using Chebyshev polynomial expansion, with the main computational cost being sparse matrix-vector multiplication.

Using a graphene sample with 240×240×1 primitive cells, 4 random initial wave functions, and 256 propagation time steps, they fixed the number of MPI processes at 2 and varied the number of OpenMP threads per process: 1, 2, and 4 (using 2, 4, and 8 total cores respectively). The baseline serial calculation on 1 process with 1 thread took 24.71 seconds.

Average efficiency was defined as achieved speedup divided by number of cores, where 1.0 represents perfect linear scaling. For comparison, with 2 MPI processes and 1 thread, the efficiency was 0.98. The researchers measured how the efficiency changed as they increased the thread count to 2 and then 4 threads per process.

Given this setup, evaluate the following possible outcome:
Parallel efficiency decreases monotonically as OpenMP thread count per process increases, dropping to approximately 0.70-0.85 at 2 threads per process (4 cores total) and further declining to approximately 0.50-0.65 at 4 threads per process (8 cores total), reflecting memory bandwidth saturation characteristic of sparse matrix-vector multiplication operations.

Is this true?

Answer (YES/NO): NO